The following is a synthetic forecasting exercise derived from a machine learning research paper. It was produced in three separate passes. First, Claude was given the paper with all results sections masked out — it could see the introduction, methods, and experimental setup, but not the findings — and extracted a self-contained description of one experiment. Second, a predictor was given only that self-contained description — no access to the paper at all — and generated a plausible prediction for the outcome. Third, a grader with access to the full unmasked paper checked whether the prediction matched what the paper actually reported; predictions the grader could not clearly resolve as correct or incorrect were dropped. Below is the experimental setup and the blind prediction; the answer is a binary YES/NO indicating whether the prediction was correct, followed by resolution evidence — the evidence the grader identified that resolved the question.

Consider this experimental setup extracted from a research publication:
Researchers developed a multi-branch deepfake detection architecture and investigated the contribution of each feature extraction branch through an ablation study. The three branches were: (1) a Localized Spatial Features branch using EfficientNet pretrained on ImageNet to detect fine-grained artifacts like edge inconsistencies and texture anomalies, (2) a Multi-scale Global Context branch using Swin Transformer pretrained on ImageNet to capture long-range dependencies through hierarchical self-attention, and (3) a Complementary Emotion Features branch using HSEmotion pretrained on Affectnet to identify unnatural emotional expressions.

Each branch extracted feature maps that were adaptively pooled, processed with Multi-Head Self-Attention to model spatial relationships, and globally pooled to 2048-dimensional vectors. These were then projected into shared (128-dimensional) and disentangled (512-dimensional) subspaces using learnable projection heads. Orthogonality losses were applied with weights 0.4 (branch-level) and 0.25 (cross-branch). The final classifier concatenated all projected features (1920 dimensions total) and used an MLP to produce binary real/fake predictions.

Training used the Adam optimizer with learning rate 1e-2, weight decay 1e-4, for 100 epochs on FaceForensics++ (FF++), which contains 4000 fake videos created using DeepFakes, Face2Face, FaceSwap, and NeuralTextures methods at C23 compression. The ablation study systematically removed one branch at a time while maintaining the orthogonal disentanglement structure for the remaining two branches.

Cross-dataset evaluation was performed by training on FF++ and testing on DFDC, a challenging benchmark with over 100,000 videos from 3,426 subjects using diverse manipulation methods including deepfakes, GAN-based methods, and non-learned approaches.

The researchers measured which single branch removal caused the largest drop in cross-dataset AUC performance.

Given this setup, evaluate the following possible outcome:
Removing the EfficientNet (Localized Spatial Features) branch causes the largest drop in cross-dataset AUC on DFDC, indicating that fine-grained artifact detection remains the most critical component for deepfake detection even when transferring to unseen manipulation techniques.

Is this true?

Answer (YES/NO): NO